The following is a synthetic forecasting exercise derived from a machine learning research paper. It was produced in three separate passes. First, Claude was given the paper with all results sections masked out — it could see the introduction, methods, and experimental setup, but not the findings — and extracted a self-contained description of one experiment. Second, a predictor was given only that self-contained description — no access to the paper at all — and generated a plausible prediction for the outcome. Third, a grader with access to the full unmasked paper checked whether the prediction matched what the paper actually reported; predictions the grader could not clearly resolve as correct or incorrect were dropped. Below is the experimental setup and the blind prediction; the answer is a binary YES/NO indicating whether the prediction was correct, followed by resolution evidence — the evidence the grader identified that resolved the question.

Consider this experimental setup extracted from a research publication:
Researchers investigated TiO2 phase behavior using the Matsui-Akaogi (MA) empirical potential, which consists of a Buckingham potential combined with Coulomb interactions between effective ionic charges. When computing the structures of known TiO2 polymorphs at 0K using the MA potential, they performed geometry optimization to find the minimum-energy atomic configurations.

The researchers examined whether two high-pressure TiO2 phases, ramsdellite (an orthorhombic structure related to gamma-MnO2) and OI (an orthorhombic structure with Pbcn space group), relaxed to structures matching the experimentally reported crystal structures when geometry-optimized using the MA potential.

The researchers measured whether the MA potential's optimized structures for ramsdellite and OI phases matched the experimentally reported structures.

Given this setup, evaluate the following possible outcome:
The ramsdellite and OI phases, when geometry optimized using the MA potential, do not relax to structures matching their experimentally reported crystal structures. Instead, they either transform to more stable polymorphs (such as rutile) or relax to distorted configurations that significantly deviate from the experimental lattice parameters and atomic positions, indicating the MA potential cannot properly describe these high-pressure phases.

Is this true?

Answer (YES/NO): NO